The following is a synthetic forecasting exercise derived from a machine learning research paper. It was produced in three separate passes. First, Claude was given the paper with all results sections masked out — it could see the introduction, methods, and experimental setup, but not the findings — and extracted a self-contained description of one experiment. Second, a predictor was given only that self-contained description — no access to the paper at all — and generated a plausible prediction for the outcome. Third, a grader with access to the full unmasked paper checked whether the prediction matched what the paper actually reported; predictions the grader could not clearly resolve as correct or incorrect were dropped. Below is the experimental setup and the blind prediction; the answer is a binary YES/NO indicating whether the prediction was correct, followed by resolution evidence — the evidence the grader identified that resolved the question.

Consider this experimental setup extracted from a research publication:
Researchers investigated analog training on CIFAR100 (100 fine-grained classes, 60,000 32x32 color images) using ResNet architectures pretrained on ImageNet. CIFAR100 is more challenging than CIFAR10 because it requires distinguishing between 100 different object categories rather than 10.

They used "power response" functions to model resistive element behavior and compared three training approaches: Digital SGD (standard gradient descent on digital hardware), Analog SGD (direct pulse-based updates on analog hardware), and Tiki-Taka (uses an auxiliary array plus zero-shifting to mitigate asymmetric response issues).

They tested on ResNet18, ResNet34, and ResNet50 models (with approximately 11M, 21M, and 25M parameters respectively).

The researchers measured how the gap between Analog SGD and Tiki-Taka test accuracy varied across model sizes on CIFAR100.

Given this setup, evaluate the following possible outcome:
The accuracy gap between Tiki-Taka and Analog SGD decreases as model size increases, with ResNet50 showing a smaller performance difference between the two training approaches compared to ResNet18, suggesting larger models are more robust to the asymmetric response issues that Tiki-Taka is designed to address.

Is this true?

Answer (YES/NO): YES